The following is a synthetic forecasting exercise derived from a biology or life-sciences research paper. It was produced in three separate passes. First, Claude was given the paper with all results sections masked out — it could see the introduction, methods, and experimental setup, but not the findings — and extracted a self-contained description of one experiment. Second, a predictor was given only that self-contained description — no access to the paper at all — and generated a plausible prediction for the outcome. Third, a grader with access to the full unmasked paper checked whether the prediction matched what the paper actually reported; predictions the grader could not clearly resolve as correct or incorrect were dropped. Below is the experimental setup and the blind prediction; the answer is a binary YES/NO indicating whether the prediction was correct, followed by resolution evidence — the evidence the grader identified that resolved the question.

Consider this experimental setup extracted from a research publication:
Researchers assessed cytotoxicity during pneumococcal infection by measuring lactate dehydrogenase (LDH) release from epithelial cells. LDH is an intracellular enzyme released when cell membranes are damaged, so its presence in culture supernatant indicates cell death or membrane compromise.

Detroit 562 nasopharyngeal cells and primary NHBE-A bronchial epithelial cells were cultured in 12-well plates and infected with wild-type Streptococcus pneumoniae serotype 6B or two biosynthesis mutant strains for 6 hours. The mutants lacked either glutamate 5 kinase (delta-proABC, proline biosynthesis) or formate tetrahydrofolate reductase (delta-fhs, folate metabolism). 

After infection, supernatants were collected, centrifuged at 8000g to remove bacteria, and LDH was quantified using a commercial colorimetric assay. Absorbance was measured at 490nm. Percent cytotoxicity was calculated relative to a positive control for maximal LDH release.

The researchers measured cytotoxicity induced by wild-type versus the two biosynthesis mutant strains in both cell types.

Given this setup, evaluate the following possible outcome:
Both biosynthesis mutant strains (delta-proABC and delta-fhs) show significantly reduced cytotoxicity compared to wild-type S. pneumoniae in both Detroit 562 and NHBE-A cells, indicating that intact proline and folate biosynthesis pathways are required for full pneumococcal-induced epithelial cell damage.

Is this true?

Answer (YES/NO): NO